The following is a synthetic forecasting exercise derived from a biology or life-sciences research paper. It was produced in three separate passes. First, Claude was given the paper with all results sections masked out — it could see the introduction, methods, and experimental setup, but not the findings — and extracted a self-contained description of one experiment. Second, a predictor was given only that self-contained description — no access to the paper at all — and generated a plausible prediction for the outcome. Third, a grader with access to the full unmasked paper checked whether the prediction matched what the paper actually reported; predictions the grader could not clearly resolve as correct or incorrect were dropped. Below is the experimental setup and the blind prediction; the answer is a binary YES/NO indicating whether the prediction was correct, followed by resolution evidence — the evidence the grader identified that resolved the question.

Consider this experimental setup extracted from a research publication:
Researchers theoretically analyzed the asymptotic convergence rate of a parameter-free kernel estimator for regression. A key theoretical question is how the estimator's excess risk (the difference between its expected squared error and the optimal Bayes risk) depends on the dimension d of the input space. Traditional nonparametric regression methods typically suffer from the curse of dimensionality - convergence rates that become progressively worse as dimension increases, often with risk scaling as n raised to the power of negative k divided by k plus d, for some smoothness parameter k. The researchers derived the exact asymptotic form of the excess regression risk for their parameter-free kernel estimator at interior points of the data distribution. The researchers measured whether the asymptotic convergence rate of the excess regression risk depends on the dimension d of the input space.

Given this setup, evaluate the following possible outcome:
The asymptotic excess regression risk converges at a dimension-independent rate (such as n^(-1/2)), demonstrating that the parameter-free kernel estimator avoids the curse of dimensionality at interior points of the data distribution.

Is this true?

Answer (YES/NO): NO